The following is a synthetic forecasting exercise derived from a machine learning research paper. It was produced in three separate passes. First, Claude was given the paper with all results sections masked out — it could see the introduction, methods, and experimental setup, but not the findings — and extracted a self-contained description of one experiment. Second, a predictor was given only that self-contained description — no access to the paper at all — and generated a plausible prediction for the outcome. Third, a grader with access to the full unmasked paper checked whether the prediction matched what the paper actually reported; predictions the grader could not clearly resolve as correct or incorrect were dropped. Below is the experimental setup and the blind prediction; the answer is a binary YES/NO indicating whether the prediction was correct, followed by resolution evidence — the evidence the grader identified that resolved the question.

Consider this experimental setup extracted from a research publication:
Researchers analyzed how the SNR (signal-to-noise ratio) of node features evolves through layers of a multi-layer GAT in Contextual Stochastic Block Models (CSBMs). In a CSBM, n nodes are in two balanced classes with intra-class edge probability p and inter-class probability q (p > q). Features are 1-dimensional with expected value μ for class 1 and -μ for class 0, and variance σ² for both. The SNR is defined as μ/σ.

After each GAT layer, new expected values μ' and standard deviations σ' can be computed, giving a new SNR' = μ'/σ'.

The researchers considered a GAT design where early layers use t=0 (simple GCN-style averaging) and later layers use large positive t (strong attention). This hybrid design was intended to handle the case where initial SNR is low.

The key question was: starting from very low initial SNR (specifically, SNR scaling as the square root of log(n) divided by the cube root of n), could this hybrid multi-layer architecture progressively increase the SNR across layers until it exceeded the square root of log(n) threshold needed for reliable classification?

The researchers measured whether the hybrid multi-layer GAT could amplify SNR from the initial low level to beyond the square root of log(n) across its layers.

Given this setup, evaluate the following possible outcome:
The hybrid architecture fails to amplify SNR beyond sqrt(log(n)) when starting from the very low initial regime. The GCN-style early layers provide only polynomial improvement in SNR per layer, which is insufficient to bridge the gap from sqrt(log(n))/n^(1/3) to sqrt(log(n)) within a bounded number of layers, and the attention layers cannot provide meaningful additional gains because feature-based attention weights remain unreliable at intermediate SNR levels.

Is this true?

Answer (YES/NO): NO